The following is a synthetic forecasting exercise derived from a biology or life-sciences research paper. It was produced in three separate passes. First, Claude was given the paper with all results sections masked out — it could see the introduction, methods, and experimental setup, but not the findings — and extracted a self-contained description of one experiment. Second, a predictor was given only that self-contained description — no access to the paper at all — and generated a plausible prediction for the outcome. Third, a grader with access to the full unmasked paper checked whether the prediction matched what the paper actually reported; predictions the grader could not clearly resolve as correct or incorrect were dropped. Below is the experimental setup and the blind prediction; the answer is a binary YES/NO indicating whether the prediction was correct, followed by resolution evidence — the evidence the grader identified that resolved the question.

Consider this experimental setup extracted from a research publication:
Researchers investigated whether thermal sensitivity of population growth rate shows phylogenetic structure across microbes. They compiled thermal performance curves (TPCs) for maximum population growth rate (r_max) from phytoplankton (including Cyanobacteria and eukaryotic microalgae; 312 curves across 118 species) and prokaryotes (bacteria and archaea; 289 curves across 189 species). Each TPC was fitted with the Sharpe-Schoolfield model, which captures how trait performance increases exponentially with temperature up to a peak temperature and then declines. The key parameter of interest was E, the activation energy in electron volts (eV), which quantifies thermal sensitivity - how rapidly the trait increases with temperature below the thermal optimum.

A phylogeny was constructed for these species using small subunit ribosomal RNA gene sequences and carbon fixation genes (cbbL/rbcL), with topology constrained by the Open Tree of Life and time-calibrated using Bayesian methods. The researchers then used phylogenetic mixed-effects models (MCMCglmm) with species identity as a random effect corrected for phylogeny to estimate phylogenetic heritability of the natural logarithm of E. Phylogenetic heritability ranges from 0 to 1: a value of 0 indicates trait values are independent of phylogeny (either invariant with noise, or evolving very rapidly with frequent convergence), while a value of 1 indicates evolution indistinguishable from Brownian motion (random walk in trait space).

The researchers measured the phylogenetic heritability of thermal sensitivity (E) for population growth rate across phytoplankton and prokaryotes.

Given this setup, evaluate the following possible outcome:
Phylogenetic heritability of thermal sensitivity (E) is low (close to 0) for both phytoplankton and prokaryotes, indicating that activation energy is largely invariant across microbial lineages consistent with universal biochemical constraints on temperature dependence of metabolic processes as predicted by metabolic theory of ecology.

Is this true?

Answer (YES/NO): NO